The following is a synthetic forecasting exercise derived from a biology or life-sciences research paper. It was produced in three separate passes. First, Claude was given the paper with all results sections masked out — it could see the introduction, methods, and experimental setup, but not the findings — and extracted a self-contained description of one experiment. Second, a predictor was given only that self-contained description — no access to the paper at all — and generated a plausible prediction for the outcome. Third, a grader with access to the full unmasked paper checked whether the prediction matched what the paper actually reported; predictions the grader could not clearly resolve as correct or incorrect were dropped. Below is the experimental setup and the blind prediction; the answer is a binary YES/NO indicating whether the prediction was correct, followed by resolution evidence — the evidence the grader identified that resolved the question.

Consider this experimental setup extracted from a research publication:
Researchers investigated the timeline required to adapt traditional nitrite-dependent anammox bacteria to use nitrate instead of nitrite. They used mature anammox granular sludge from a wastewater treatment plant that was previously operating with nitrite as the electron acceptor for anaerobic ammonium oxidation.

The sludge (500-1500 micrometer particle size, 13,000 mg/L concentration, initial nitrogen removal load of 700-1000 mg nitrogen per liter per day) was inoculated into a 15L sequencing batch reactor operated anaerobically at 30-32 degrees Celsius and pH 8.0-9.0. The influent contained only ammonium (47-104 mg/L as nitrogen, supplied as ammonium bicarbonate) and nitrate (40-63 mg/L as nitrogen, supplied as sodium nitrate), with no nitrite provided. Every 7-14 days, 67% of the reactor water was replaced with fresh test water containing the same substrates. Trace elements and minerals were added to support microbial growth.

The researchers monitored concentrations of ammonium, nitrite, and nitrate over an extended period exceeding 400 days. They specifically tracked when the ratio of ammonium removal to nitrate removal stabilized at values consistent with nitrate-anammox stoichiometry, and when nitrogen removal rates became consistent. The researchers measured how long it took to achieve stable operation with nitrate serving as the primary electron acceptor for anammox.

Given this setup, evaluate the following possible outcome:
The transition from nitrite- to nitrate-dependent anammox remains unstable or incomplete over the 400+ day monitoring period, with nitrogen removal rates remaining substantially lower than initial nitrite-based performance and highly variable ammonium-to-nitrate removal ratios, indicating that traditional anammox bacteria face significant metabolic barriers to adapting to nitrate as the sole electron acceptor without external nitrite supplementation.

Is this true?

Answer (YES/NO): NO